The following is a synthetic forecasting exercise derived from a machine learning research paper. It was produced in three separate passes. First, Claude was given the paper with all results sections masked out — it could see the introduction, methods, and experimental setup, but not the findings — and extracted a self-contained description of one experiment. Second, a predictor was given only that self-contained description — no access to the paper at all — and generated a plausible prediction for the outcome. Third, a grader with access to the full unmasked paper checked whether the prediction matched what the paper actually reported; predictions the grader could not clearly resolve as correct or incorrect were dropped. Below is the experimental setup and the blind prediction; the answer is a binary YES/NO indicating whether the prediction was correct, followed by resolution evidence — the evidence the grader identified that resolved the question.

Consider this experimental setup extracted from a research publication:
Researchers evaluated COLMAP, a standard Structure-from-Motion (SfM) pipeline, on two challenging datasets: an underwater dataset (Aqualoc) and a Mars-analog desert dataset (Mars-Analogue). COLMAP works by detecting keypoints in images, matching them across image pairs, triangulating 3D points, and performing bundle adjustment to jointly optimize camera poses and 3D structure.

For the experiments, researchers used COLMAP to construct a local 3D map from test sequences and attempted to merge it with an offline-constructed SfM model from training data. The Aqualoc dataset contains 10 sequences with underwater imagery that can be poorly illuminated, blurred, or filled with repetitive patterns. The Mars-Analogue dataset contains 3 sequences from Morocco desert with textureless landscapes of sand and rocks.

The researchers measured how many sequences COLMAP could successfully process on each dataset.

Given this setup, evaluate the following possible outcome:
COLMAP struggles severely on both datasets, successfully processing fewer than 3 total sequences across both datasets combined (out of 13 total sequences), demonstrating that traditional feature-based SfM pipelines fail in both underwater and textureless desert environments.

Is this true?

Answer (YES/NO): NO